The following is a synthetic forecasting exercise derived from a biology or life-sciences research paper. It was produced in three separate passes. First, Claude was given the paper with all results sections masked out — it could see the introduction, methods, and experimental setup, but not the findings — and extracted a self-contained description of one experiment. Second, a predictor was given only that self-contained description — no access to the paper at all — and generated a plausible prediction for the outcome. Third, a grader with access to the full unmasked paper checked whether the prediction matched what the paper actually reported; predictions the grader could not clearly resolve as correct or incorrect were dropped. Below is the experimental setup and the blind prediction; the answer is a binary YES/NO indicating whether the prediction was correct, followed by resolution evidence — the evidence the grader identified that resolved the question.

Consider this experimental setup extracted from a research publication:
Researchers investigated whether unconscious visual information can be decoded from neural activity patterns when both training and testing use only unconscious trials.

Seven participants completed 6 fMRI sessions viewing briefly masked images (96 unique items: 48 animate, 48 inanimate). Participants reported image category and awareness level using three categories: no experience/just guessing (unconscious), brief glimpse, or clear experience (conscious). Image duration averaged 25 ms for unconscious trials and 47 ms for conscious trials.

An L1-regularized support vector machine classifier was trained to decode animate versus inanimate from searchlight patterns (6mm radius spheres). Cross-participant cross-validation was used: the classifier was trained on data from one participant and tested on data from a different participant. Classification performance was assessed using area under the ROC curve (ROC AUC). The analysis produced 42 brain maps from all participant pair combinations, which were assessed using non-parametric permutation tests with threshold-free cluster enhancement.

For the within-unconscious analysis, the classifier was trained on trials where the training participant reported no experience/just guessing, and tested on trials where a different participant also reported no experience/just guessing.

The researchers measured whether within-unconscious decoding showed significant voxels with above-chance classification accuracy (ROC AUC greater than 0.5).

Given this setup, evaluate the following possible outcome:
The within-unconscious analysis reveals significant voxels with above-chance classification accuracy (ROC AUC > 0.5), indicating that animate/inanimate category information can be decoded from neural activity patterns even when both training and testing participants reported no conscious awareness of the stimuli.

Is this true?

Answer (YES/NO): YES